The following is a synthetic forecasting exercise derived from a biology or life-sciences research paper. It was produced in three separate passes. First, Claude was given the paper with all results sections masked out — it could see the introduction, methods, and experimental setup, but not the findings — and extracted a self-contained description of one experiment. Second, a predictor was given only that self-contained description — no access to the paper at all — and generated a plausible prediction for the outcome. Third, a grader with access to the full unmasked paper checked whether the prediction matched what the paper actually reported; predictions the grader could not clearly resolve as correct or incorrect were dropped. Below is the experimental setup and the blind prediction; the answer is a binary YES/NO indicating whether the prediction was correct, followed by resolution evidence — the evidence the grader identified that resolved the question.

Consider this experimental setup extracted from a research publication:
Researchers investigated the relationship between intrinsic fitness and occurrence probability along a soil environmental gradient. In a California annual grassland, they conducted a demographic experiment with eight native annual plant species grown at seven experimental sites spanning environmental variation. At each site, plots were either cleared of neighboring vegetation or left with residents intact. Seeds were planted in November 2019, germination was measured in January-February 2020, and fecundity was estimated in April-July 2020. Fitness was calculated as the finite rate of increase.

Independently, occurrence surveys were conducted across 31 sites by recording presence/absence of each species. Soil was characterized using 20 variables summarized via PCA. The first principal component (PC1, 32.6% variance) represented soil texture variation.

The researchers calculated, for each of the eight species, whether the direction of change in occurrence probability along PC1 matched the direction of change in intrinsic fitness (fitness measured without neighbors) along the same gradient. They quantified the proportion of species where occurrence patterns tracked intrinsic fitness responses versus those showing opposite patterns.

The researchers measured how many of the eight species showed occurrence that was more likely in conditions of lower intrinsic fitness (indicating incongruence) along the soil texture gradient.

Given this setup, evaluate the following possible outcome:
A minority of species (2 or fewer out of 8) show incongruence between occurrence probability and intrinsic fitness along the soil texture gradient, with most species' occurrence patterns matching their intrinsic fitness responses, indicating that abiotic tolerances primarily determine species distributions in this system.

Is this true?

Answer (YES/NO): NO